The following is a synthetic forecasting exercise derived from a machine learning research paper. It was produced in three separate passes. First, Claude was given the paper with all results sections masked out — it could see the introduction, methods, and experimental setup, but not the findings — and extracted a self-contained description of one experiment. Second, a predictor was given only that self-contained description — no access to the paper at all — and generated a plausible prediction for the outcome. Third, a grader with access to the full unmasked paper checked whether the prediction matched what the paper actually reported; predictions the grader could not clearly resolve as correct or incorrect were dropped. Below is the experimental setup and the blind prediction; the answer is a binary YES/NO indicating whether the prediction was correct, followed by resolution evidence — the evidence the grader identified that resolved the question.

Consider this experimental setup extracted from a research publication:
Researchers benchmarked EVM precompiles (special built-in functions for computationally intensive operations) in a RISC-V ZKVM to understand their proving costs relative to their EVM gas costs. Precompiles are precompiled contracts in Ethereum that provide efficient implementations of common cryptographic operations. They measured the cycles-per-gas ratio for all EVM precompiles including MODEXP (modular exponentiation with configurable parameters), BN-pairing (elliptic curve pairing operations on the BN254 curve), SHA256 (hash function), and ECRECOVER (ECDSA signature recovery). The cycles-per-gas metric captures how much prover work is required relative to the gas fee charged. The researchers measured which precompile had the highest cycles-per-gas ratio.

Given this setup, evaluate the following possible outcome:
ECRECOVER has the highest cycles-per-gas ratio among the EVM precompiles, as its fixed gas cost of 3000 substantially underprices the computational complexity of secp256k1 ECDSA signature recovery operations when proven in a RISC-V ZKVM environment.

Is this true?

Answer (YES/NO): NO